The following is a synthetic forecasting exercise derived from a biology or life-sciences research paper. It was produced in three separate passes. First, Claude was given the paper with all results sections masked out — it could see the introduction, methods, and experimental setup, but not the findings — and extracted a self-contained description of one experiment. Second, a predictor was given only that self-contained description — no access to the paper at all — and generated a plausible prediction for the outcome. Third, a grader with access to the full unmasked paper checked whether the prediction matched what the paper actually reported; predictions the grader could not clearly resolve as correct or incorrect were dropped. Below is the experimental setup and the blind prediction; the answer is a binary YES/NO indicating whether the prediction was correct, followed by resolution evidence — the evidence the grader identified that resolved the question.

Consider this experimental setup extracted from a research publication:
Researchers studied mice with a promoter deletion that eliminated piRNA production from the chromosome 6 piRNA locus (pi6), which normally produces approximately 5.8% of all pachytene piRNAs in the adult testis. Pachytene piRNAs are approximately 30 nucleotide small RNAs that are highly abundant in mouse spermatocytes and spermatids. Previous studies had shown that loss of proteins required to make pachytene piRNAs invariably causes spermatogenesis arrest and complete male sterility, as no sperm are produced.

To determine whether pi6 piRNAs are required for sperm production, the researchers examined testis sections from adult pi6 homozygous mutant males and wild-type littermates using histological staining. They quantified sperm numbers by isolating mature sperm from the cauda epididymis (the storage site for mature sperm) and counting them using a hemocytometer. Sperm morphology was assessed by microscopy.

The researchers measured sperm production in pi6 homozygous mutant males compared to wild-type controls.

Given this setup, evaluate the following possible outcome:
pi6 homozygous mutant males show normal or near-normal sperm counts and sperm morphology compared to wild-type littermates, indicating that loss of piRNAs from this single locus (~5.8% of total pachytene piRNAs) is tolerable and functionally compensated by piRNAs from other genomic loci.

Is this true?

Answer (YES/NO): NO